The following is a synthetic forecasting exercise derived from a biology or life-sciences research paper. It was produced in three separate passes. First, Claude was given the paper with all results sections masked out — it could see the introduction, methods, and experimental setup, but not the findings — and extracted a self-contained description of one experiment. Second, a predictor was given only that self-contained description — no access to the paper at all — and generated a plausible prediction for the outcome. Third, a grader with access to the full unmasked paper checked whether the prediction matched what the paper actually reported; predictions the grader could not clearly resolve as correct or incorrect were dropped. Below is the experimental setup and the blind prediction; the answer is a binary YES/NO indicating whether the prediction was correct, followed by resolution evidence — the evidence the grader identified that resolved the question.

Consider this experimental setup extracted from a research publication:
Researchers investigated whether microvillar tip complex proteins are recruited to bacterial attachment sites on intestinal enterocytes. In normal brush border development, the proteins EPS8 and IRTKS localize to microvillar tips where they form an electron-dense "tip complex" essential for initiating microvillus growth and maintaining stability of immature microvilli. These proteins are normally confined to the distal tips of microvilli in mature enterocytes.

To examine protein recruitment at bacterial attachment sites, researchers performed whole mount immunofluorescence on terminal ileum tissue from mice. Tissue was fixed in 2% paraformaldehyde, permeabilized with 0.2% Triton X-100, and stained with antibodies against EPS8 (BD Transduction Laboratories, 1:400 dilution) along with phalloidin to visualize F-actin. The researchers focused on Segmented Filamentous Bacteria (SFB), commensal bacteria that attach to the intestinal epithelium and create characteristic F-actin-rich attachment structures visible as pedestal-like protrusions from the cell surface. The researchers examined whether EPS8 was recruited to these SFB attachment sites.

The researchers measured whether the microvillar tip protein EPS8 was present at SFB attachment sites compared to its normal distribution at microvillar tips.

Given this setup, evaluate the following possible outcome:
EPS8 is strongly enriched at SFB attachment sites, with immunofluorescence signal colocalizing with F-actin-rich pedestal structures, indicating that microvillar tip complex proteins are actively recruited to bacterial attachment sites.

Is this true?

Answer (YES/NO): NO